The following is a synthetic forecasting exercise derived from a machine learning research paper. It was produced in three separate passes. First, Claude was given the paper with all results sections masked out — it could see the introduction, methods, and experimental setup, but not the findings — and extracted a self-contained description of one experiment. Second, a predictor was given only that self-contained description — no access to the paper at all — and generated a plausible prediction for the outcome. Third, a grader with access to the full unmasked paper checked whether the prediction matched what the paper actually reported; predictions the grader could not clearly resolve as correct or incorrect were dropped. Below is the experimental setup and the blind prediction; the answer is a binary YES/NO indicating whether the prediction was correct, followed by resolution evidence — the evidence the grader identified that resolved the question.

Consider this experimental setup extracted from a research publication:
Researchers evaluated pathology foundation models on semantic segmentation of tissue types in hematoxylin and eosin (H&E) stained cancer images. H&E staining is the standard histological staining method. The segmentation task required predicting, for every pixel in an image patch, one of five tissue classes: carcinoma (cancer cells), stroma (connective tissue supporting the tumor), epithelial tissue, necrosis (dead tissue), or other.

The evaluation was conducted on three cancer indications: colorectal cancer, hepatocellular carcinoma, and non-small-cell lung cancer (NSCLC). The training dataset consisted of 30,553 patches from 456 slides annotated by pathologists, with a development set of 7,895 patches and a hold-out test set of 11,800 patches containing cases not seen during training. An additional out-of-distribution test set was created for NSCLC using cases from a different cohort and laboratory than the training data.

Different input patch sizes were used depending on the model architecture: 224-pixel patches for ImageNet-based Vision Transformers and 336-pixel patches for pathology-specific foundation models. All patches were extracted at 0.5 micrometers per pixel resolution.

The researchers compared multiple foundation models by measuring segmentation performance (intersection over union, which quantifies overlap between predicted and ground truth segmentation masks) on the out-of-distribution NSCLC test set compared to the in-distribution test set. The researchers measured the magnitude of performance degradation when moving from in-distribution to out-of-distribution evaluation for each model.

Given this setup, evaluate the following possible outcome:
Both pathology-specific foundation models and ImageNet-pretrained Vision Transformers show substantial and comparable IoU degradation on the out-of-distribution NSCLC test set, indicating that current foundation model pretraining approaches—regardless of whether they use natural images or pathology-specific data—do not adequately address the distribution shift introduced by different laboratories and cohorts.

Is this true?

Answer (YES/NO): NO